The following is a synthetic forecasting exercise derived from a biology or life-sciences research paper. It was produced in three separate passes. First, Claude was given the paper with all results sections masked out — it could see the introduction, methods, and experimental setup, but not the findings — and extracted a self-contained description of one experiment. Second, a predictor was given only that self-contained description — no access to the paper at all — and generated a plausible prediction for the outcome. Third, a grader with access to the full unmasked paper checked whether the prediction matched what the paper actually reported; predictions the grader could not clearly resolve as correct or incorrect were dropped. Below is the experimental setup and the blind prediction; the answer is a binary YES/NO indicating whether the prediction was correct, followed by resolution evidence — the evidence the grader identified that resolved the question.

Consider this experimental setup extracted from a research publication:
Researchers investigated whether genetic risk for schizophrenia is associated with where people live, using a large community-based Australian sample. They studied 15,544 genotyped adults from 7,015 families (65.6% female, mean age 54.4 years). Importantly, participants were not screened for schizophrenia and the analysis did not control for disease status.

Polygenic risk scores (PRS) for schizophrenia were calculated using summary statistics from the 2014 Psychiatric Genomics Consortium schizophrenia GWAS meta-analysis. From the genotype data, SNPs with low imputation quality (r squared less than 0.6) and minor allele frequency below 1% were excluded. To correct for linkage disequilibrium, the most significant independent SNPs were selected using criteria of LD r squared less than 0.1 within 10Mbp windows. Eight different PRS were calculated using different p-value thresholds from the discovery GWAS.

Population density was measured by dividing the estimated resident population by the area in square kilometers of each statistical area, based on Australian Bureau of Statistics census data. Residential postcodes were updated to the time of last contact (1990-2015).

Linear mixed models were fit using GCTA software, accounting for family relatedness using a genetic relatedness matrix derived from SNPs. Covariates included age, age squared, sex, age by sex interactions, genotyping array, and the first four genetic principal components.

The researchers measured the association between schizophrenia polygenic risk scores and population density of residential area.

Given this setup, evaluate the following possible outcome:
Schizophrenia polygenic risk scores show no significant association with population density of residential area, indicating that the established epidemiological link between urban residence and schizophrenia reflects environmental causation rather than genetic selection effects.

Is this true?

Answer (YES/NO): NO